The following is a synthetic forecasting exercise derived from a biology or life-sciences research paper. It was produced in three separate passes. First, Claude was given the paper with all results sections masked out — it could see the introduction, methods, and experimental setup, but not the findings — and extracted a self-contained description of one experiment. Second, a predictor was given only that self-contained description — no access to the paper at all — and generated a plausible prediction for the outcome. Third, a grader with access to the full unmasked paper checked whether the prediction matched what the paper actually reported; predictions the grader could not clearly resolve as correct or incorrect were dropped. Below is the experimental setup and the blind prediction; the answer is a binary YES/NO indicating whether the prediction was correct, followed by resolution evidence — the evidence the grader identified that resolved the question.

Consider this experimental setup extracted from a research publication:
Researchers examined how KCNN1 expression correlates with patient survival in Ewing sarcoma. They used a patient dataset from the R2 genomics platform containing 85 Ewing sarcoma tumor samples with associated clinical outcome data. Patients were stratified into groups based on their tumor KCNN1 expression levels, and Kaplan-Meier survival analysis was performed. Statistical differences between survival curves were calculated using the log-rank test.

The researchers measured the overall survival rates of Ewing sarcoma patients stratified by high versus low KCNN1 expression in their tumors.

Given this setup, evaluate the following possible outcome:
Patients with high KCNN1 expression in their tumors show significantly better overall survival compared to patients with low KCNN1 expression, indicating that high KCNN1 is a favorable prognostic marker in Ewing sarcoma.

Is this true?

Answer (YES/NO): NO